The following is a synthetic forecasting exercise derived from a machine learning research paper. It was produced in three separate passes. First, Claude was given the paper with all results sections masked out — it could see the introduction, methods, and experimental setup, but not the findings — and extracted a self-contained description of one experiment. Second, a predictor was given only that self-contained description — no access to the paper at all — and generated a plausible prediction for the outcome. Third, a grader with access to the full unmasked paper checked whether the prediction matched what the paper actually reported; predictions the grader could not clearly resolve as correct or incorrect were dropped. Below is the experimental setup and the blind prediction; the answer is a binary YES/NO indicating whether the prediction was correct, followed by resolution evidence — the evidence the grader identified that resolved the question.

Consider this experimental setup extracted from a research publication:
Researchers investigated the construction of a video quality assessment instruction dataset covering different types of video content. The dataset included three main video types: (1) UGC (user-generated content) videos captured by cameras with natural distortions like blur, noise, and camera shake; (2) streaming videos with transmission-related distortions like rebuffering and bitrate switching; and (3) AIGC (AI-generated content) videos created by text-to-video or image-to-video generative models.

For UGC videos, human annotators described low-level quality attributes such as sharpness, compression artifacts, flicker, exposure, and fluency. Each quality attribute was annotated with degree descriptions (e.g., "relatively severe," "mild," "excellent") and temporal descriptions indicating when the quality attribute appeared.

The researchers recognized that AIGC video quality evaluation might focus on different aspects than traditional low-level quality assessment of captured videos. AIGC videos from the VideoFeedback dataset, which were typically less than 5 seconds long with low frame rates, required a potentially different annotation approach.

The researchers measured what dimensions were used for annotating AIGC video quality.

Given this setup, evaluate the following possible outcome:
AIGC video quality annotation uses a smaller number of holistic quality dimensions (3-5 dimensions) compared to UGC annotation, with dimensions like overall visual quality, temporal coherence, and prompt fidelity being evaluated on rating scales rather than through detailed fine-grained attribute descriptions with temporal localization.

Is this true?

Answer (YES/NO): NO